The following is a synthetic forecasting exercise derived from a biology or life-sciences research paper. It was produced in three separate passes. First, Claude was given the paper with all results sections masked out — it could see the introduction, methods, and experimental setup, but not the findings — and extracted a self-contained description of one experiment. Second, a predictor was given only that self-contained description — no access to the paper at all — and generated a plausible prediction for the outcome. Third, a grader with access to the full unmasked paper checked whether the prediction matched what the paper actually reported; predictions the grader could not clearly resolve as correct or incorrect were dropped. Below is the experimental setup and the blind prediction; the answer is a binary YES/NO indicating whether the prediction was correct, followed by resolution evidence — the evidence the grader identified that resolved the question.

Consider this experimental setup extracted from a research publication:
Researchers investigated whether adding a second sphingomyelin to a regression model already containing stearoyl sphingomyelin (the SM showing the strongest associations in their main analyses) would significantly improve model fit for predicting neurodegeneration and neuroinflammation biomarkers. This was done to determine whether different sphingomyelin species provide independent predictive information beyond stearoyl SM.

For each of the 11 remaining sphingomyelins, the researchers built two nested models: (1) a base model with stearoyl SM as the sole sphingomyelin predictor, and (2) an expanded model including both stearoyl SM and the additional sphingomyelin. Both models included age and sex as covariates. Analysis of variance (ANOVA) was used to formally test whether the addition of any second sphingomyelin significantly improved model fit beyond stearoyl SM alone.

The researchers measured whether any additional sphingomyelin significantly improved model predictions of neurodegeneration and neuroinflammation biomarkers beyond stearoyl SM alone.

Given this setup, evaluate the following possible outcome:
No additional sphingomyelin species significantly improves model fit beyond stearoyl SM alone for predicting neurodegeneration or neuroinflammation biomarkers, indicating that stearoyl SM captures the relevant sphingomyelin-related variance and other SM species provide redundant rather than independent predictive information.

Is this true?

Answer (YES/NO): NO